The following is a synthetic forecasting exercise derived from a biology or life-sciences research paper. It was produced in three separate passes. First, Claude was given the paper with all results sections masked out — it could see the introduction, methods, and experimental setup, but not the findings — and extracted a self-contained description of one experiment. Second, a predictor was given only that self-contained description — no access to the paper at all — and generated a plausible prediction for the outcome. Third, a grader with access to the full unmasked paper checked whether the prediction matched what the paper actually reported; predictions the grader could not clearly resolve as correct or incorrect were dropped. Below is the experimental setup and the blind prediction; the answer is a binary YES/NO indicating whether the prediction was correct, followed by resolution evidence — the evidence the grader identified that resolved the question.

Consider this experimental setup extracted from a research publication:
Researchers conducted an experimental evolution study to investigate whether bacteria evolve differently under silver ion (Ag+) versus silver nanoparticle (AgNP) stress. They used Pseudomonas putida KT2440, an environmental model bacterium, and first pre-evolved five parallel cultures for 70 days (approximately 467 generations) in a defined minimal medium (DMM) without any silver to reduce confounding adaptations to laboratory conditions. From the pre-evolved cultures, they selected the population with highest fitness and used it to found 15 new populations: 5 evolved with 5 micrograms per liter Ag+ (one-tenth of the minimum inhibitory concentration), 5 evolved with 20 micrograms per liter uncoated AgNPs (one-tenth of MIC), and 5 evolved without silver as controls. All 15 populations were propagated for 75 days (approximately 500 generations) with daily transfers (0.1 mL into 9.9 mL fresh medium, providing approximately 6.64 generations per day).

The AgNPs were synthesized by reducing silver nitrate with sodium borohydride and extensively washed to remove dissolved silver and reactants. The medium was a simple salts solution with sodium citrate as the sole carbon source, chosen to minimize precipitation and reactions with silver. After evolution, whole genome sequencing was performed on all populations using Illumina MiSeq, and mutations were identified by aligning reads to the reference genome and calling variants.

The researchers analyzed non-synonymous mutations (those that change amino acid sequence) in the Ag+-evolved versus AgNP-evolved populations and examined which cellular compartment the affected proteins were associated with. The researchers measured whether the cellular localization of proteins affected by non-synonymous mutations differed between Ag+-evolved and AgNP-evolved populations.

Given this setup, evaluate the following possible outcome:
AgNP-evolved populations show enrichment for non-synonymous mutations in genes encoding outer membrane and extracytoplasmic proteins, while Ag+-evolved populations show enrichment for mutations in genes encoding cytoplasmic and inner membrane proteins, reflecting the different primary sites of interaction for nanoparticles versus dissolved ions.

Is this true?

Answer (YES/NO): YES